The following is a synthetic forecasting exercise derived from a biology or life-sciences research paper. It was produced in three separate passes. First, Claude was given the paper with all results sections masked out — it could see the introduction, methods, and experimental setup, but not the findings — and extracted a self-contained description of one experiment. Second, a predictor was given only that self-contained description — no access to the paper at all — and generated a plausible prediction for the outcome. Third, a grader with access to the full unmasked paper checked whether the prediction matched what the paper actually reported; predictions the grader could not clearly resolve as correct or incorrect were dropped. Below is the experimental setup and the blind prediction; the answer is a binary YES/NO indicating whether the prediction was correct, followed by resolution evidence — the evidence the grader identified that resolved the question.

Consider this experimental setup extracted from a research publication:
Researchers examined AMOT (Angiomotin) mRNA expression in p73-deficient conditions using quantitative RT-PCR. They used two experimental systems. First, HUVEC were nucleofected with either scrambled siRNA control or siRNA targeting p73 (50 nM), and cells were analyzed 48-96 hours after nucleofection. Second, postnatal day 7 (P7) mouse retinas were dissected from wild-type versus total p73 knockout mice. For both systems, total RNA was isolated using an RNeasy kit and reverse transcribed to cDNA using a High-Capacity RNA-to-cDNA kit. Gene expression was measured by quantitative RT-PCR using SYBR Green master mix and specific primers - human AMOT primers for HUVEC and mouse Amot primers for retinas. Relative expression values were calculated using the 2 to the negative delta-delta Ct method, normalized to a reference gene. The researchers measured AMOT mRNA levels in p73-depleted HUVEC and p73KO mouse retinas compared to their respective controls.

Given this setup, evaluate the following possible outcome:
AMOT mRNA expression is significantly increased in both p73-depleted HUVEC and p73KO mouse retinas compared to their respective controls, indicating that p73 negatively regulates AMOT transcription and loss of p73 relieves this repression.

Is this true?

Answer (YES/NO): NO